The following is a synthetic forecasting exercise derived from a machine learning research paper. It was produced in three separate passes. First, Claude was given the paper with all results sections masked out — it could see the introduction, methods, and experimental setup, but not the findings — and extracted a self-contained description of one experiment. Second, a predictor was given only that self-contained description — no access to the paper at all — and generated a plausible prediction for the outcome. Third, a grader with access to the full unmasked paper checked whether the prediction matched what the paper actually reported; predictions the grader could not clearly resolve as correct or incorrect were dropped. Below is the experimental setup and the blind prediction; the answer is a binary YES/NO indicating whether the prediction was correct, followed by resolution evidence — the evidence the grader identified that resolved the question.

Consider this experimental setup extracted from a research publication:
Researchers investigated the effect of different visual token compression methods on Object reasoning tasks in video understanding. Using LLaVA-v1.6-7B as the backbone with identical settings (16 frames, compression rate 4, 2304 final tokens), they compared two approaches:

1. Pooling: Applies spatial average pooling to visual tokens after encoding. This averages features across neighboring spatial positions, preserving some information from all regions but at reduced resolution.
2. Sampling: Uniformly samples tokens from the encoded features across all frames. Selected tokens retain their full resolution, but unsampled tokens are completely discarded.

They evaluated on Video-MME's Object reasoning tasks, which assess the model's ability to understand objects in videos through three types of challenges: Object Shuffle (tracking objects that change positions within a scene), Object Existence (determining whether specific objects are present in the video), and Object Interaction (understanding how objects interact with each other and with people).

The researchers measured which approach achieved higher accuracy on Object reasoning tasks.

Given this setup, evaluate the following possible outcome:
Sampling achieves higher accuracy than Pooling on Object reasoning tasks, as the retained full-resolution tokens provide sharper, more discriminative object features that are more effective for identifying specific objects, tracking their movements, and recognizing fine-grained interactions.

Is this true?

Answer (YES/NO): YES